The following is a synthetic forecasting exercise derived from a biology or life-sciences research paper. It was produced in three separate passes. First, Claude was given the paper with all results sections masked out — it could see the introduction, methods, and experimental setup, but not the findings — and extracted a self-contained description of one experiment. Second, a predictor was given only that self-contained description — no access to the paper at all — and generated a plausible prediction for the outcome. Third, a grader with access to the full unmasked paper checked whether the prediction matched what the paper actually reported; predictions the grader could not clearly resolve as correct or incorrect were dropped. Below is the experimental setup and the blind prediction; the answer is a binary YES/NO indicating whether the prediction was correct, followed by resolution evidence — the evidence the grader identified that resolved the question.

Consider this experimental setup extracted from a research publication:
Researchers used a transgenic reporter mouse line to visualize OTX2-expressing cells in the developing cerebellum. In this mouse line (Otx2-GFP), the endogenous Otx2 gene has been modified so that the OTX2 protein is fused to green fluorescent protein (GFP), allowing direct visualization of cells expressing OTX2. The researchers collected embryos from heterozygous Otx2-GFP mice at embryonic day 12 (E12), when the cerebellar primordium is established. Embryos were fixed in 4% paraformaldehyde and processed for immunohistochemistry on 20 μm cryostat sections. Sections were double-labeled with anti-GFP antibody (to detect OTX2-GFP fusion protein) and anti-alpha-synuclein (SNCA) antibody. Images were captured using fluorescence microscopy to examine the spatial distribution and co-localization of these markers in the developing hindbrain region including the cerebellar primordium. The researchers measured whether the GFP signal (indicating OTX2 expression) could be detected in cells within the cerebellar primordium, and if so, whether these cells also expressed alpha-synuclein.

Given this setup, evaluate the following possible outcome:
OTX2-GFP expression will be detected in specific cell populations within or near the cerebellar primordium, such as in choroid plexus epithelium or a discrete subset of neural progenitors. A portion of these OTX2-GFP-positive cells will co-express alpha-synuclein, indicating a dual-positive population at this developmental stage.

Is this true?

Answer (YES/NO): NO